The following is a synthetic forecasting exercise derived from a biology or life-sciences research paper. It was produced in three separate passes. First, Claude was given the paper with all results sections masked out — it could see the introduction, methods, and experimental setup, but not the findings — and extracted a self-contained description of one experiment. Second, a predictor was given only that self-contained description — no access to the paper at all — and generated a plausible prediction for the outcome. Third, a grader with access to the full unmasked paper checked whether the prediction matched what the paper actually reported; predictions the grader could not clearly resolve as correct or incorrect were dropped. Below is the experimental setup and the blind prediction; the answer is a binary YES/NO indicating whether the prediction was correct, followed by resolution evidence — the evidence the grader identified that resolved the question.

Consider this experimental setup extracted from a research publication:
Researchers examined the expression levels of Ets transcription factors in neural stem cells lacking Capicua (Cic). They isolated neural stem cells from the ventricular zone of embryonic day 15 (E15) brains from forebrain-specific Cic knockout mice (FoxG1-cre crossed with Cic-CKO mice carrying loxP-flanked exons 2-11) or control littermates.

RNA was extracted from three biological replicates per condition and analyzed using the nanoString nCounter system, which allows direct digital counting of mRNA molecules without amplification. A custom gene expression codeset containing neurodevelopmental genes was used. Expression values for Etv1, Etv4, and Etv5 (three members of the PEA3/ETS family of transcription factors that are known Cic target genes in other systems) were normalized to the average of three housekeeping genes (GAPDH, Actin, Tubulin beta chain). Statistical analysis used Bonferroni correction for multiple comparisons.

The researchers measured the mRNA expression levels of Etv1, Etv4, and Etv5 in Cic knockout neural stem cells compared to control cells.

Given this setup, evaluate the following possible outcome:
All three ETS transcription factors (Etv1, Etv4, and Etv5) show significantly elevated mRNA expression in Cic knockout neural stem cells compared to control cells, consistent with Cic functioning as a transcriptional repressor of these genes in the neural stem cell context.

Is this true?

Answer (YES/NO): NO